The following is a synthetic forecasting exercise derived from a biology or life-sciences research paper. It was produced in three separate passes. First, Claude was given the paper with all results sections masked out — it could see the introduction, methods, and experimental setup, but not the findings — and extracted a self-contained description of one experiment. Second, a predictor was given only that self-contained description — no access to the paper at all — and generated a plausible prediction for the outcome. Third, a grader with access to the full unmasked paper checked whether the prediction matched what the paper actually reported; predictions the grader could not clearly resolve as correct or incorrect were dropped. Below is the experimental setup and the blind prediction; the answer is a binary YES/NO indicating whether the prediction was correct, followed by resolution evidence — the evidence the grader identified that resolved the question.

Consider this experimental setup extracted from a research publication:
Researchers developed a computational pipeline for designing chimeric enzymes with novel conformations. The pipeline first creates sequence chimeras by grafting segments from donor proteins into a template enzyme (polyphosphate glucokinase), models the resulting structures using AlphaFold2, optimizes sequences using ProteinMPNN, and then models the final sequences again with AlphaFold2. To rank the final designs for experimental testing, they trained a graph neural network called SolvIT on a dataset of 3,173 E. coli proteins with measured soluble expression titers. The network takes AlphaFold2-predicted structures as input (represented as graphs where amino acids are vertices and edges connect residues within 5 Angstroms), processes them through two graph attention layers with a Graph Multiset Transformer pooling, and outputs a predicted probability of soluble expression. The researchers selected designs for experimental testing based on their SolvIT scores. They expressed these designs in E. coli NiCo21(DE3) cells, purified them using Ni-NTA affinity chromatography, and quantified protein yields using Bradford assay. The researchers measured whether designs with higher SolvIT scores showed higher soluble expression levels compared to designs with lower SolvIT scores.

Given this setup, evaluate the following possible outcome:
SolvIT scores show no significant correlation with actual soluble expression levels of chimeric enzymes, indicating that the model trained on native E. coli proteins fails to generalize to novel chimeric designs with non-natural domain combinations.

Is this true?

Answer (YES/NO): NO